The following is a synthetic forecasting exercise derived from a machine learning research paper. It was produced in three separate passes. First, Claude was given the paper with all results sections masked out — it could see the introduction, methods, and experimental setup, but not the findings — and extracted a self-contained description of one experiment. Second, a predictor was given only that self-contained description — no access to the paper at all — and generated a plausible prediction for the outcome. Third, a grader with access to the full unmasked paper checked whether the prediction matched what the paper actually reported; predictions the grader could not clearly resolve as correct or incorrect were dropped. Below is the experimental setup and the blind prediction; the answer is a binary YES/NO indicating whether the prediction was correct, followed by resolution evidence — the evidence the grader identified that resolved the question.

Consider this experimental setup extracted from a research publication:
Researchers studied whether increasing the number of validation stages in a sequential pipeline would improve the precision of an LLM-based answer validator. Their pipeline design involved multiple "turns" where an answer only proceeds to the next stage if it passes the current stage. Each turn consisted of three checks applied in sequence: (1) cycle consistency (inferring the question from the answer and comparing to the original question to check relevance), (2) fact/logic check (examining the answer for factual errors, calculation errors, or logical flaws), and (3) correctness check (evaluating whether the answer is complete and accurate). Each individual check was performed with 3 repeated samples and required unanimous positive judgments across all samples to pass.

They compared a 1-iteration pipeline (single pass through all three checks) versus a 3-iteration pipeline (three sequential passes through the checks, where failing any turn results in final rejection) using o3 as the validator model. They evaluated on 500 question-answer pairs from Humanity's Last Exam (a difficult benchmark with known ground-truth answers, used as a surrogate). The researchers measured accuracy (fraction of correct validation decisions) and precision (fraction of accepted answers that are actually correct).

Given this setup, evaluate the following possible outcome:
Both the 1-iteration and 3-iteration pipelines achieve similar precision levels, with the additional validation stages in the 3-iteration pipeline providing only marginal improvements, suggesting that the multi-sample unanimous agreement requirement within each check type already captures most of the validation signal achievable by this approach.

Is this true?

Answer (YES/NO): NO